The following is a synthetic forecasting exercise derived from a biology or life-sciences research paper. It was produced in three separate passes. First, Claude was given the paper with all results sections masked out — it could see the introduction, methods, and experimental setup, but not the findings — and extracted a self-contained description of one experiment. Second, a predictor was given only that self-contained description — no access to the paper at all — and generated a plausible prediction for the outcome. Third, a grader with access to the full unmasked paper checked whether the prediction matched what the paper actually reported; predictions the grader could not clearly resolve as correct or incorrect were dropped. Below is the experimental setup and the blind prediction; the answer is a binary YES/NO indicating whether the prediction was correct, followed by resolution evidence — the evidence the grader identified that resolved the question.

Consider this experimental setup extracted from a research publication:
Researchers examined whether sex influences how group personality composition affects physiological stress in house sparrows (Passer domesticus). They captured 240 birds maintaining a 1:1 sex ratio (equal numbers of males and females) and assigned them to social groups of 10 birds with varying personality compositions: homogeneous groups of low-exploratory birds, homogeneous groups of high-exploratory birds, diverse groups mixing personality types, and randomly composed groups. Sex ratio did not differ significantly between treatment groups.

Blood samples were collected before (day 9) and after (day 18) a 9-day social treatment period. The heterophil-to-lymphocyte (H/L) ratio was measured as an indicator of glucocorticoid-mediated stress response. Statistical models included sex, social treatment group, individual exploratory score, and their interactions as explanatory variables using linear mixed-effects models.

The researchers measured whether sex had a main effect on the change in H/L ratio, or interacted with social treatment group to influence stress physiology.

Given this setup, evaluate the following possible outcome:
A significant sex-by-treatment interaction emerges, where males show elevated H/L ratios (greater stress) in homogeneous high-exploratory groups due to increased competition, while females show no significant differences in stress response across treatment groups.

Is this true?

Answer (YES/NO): NO